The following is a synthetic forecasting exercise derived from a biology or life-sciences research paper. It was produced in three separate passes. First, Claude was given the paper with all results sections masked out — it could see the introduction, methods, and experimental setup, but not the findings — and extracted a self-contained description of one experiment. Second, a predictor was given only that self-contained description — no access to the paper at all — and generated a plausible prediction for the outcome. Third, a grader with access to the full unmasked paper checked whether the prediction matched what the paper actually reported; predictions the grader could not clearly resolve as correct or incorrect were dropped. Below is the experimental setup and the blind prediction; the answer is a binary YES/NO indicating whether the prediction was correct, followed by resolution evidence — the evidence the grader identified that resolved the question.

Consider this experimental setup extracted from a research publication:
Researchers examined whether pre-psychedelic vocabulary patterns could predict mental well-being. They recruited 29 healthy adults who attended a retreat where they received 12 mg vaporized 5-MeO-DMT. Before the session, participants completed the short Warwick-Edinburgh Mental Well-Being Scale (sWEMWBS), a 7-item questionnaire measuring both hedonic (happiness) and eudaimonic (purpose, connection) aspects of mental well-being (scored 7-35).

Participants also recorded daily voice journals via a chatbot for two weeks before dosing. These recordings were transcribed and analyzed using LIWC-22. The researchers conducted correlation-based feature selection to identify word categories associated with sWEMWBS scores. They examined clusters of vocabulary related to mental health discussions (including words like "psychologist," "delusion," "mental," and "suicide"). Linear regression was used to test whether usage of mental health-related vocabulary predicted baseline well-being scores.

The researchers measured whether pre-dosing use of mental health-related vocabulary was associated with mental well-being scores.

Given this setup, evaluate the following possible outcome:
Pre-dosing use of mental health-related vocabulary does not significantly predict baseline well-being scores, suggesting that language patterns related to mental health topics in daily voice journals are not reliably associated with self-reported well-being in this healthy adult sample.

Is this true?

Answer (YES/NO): NO